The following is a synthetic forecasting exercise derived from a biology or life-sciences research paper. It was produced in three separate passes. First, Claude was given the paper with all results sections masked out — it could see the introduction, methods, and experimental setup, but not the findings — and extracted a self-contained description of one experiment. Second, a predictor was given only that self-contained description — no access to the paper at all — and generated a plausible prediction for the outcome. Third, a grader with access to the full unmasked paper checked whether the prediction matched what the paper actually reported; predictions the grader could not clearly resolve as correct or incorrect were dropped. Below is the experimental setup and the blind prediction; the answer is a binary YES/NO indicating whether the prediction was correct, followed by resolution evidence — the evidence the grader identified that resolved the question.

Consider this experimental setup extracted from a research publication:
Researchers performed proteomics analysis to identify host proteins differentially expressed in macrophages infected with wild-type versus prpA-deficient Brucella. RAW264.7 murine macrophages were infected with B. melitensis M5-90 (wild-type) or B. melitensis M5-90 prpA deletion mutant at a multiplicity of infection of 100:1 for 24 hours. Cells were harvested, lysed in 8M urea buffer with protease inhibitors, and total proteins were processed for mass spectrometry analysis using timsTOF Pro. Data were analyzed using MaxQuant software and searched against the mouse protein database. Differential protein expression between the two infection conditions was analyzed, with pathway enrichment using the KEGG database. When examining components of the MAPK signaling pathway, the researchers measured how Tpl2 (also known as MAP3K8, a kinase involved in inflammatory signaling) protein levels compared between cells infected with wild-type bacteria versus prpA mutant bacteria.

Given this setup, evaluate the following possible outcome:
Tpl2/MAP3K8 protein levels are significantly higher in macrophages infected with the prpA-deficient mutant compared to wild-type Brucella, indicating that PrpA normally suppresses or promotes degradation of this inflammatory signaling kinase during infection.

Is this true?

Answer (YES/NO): NO